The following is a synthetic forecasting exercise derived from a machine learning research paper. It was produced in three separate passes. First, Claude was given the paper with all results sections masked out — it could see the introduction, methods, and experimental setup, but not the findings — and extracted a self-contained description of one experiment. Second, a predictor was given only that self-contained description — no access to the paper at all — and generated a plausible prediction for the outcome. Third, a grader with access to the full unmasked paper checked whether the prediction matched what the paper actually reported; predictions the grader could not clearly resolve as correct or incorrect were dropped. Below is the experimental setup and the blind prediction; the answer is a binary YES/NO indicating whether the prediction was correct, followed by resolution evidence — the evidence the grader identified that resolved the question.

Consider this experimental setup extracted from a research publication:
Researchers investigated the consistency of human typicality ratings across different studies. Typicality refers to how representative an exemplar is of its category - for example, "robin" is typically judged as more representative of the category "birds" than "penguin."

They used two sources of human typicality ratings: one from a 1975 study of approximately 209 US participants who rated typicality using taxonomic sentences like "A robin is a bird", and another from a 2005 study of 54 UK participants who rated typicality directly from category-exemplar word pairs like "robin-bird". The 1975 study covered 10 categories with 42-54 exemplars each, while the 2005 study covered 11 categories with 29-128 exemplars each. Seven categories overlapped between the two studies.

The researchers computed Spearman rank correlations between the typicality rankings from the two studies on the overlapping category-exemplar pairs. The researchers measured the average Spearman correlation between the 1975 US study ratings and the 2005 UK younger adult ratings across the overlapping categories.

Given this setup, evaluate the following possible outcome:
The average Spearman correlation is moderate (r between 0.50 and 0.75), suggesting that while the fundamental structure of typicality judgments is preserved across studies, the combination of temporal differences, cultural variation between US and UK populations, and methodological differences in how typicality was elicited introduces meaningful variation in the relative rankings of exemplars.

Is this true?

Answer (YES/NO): YES